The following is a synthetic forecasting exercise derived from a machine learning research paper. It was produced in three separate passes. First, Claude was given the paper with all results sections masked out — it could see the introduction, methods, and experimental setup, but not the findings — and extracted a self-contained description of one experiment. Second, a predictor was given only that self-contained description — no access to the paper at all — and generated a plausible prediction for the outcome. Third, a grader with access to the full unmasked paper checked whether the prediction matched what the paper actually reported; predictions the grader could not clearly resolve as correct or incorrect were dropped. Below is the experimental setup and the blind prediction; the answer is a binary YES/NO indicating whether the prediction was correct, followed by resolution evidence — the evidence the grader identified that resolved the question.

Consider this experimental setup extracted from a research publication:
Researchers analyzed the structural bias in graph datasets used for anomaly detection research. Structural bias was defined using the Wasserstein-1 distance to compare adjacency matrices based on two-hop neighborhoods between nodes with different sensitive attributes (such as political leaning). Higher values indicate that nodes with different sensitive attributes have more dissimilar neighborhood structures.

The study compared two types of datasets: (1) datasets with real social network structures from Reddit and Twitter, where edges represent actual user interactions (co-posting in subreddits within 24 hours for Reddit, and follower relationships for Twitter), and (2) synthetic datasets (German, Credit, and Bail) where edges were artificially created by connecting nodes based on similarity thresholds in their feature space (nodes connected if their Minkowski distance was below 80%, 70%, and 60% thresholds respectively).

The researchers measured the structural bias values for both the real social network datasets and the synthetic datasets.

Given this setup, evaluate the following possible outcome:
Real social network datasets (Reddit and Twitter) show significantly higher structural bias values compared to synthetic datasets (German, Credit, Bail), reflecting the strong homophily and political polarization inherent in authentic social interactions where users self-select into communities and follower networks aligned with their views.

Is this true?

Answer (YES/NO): NO